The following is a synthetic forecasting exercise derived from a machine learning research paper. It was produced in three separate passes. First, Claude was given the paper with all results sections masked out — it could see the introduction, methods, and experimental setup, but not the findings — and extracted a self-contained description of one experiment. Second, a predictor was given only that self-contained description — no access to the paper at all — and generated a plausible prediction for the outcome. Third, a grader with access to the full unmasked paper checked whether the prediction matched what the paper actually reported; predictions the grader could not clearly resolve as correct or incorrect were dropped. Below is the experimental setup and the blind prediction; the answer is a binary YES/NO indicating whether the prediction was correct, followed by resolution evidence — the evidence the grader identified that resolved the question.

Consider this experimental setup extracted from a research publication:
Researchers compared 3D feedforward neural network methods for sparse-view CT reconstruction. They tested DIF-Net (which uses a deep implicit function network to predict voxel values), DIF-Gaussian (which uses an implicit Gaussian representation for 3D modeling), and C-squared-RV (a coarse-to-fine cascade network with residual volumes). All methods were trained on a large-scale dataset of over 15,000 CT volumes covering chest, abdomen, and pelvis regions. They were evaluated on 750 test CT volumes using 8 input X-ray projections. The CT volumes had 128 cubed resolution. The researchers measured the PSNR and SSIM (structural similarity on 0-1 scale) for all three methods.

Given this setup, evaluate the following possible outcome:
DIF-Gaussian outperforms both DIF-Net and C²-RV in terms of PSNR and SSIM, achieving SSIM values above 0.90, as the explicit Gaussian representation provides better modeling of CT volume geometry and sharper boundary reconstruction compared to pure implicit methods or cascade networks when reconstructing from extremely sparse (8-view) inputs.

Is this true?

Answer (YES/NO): NO